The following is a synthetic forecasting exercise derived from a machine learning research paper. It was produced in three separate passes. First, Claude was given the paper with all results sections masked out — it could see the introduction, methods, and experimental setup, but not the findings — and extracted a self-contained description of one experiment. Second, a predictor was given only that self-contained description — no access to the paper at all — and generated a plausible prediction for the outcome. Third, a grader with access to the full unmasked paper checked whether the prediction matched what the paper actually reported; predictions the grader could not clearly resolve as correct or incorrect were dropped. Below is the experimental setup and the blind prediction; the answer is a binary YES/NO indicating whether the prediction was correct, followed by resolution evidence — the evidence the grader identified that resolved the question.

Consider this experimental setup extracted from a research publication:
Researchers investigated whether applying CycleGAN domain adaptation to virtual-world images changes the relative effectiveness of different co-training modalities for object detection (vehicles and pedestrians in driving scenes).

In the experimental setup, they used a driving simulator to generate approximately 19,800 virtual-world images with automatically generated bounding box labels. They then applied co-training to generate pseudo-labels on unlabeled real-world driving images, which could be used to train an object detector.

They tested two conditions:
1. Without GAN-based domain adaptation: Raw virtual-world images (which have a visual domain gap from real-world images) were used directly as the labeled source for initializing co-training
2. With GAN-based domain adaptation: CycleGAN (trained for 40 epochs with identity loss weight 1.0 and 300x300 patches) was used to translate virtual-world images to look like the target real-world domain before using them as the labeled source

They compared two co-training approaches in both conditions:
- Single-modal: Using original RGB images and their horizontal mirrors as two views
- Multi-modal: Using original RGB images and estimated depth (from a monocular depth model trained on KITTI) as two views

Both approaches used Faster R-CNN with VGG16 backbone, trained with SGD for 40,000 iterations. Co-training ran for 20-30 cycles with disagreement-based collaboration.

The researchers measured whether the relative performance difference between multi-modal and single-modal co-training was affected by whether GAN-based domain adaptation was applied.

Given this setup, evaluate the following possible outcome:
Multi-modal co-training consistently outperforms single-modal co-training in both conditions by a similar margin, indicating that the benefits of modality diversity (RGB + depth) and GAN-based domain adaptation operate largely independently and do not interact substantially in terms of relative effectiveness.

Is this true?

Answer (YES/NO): NO